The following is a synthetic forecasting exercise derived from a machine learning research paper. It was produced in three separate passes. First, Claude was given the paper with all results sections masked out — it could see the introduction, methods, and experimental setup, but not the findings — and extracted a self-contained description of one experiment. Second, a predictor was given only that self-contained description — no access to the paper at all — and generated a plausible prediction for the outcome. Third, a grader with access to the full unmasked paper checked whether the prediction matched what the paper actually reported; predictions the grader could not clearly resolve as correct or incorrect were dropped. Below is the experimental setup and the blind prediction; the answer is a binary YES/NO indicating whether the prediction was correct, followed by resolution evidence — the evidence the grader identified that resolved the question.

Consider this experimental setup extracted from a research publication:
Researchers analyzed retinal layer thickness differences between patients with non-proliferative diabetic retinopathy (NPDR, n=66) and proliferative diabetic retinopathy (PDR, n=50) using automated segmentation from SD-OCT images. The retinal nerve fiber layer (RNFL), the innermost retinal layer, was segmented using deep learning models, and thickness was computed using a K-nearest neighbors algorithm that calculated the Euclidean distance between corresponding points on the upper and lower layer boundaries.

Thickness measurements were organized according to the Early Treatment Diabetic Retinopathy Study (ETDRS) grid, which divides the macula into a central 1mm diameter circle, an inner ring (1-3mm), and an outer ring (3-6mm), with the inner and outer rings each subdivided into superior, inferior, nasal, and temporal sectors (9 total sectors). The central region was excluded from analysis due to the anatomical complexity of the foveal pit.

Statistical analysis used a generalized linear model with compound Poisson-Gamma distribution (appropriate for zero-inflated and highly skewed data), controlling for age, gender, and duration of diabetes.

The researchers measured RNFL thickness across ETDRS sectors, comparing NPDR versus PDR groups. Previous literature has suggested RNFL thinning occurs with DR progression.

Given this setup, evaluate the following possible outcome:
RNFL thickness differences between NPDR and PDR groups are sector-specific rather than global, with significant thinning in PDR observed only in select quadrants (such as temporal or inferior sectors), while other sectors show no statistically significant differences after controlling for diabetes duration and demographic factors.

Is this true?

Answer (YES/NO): NO